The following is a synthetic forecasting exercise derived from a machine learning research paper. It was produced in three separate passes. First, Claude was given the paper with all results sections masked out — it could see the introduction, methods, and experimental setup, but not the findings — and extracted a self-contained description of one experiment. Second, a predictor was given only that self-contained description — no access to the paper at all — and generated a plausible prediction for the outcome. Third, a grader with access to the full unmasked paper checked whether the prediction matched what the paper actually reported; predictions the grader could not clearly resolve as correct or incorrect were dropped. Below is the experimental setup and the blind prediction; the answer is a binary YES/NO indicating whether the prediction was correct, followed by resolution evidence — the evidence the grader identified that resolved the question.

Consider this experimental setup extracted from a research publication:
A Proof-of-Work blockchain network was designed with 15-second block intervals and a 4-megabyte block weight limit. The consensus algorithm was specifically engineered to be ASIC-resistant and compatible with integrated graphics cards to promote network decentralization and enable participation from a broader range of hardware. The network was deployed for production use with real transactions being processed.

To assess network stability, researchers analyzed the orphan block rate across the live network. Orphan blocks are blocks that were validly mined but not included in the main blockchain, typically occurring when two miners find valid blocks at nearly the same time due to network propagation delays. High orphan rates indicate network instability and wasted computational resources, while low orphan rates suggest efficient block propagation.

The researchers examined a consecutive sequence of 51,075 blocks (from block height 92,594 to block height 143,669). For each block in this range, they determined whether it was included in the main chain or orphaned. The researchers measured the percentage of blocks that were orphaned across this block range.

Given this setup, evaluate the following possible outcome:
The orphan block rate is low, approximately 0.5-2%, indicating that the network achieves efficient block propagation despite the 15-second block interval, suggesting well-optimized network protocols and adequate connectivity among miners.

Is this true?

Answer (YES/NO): NO